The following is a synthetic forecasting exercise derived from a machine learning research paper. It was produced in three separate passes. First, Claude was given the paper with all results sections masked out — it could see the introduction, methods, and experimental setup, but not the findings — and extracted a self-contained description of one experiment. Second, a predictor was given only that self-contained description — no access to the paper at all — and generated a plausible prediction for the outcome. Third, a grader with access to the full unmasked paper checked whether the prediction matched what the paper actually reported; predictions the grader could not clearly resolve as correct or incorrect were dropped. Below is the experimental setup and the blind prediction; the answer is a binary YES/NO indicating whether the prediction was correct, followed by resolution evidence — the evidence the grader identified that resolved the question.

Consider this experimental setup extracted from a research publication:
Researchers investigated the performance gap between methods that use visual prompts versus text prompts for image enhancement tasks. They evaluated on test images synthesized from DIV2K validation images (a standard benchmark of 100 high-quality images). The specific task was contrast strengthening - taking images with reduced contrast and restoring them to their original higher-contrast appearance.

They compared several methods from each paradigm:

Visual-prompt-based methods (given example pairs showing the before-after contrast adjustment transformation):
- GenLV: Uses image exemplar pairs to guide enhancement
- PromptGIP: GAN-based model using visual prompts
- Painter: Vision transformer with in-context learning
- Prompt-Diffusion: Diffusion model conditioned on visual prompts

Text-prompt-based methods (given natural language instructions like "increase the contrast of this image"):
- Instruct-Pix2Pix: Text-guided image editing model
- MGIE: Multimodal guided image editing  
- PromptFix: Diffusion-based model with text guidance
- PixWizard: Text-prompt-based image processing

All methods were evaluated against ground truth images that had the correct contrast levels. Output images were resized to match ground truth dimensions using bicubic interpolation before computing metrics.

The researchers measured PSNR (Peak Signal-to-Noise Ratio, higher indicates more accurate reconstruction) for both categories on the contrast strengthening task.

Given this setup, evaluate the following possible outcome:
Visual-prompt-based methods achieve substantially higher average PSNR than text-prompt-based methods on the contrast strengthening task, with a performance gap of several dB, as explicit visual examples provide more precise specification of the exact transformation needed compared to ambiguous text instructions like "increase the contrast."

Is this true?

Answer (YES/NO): NO